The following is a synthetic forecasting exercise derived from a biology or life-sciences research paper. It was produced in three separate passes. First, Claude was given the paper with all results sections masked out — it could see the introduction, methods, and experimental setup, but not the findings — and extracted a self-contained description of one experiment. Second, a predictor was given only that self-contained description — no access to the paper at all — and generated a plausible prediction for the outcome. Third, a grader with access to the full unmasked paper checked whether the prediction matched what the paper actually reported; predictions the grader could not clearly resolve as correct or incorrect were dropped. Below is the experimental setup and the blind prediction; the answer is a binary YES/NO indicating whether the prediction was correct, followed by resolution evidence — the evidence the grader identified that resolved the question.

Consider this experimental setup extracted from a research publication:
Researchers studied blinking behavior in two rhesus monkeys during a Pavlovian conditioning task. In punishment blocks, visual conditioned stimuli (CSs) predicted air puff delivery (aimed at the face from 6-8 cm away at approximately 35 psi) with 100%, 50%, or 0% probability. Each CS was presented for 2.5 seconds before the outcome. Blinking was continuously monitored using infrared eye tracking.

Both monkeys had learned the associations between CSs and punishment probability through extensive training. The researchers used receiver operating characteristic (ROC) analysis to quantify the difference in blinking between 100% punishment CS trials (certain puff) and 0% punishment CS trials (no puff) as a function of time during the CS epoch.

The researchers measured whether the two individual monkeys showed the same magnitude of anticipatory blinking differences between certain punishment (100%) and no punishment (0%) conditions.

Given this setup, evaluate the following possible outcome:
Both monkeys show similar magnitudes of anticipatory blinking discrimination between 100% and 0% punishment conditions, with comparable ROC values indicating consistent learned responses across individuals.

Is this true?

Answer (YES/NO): NO